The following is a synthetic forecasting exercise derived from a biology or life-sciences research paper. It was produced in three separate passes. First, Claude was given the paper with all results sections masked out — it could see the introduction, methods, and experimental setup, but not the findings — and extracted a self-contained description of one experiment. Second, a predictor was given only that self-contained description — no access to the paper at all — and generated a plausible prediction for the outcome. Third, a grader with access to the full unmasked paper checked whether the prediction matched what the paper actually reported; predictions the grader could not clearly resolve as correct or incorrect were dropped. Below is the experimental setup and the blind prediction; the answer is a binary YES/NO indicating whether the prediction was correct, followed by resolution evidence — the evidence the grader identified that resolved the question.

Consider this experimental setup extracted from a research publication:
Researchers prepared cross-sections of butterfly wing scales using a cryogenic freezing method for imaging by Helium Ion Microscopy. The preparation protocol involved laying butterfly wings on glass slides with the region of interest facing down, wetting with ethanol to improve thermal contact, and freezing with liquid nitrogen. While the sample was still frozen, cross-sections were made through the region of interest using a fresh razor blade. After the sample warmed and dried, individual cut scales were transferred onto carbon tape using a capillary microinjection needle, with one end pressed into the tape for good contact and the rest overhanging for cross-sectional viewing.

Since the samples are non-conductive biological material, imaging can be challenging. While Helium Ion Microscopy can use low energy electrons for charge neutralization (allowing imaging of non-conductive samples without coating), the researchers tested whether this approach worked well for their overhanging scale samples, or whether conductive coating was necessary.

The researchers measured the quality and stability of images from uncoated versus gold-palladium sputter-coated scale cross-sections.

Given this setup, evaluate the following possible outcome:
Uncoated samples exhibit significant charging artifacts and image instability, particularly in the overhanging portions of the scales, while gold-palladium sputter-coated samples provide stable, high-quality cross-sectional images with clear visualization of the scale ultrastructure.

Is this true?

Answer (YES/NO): YES